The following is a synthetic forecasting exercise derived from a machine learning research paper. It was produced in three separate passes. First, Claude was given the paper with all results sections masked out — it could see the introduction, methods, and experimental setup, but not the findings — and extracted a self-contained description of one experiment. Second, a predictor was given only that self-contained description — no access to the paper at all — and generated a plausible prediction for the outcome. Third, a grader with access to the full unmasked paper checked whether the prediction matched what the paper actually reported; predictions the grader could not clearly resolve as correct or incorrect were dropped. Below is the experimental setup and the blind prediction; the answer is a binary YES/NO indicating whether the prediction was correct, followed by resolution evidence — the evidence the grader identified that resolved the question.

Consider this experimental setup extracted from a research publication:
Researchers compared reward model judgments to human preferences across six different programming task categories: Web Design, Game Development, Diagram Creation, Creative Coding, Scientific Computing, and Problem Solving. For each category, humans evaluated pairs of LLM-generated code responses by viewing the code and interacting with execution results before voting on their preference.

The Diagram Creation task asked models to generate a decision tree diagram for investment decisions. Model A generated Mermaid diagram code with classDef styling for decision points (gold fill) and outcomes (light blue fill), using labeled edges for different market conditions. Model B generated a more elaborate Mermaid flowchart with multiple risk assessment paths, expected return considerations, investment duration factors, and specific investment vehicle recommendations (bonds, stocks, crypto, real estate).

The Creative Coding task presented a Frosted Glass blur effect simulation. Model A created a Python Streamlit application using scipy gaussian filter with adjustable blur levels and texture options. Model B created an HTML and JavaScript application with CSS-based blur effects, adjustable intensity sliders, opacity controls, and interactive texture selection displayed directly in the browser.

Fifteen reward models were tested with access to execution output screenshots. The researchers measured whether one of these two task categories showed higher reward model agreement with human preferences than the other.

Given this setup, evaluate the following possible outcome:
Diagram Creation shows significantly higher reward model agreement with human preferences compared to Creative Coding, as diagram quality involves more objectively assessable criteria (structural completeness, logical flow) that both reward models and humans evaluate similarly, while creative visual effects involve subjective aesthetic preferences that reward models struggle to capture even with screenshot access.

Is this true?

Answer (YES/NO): YES